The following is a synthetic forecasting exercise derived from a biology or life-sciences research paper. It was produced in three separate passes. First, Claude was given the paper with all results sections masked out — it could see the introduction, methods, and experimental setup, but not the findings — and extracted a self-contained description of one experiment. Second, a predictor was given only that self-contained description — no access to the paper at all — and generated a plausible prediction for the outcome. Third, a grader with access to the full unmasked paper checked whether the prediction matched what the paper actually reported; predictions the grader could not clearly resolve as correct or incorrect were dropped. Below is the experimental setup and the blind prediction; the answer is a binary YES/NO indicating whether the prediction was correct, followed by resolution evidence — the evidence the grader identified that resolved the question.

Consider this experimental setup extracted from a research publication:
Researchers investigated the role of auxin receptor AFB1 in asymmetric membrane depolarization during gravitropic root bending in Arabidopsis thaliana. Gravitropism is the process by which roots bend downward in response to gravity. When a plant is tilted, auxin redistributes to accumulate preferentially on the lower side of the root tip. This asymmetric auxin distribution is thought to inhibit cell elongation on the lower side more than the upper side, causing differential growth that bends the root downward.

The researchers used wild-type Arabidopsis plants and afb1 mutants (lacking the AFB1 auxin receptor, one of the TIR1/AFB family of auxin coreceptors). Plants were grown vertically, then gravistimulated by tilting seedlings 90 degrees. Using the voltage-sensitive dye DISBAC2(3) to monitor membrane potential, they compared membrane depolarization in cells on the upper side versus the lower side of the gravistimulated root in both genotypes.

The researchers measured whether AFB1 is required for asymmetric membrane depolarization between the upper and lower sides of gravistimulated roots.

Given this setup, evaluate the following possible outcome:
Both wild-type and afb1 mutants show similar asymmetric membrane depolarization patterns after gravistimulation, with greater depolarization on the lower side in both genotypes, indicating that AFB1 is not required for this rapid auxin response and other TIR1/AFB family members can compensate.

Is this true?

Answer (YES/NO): NO